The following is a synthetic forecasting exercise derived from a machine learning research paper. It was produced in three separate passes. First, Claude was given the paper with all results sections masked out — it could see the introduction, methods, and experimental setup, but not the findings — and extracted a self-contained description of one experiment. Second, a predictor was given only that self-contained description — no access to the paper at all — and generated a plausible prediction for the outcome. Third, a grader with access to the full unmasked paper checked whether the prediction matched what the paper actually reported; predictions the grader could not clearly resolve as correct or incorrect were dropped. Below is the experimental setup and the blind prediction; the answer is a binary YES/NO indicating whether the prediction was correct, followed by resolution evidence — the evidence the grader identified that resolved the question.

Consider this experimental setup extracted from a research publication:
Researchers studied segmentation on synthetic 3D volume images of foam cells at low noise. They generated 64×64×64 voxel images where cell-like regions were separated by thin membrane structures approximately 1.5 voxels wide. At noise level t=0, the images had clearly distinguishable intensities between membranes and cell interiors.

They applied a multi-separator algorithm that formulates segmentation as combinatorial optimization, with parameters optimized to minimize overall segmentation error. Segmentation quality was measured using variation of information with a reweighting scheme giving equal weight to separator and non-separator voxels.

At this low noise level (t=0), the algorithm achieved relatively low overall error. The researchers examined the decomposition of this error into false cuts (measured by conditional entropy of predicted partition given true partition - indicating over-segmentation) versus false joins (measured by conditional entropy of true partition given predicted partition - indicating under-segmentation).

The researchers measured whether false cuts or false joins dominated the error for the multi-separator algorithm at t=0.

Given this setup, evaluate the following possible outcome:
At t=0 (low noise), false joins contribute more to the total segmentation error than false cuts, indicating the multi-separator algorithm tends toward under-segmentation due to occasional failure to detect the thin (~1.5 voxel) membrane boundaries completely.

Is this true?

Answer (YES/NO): NO